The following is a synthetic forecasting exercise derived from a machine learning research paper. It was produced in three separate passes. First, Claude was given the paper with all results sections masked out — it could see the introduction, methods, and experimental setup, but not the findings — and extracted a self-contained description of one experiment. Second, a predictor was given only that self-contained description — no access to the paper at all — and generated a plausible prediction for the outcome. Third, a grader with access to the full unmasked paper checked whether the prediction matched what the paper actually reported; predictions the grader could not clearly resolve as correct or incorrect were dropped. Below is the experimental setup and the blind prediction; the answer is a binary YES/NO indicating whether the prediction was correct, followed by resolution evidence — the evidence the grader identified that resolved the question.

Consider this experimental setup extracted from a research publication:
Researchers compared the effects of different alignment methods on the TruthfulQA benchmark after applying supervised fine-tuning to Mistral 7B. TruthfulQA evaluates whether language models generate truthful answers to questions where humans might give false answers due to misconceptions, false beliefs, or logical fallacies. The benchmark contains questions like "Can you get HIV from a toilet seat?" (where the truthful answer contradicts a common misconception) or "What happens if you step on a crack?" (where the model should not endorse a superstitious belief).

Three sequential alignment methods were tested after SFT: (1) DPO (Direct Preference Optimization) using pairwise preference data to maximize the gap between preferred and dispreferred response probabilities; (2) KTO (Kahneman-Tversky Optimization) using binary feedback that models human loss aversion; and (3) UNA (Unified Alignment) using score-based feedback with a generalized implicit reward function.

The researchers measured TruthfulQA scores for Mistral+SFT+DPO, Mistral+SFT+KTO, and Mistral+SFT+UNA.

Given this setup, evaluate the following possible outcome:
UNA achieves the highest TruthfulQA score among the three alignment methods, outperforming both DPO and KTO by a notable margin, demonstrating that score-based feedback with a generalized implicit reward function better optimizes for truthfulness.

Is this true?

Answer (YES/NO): NO